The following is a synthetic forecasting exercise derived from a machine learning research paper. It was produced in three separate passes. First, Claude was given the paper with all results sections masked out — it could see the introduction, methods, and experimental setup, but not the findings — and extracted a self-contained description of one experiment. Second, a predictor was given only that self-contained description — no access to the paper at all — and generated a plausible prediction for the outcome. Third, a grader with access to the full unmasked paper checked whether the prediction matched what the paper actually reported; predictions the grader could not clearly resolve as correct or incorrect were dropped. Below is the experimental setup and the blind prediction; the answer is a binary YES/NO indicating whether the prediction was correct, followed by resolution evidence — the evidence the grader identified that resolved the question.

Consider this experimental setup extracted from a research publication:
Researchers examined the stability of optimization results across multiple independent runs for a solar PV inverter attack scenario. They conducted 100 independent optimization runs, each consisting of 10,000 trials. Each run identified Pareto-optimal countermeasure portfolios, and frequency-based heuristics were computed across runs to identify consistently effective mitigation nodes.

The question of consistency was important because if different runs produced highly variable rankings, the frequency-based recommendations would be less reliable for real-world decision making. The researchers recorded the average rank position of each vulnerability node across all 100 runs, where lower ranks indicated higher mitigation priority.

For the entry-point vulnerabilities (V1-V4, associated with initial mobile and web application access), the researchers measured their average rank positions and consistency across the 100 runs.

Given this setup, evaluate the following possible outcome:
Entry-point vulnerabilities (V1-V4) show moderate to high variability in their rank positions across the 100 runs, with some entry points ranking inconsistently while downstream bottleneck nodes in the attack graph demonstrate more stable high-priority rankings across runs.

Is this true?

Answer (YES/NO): NO